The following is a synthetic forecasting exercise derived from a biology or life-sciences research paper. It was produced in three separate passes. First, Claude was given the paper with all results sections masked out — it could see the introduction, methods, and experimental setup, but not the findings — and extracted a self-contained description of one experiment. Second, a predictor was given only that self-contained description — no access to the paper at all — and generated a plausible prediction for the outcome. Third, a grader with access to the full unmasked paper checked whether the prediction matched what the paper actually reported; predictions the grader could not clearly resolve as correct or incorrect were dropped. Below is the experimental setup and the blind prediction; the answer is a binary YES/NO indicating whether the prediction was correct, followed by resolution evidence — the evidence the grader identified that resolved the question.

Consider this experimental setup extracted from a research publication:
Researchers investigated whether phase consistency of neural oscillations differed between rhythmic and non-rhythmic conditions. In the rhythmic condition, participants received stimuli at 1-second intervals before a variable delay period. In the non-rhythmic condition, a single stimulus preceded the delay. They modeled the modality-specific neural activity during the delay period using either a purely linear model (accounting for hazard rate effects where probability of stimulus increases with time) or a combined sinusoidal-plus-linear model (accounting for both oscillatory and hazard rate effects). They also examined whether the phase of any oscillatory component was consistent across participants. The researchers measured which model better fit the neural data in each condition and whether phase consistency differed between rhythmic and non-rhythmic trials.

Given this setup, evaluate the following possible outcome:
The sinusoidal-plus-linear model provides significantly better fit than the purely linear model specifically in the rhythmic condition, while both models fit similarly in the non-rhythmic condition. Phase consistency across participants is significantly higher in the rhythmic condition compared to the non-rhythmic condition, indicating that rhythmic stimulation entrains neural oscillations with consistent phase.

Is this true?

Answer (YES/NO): NO